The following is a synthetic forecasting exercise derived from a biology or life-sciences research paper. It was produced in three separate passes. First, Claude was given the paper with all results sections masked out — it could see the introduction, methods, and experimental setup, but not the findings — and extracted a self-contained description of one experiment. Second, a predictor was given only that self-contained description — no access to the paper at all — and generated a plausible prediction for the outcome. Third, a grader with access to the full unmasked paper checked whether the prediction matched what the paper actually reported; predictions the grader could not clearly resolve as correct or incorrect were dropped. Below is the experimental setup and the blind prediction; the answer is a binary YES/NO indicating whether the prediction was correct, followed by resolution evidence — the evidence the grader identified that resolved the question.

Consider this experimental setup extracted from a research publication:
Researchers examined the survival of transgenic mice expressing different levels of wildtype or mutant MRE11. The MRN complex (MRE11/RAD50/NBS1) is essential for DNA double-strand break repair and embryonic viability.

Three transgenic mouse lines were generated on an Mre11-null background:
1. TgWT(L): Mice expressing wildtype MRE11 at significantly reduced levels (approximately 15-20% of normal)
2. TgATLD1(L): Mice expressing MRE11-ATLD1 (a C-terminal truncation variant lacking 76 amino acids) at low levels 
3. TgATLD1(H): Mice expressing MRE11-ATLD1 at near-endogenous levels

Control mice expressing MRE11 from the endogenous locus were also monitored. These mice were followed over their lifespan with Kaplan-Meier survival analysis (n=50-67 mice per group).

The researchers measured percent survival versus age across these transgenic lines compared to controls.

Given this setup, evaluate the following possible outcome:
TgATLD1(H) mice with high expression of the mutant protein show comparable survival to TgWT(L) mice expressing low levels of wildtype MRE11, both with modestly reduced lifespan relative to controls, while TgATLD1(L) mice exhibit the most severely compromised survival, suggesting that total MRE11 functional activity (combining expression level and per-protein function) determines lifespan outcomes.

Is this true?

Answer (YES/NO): NO